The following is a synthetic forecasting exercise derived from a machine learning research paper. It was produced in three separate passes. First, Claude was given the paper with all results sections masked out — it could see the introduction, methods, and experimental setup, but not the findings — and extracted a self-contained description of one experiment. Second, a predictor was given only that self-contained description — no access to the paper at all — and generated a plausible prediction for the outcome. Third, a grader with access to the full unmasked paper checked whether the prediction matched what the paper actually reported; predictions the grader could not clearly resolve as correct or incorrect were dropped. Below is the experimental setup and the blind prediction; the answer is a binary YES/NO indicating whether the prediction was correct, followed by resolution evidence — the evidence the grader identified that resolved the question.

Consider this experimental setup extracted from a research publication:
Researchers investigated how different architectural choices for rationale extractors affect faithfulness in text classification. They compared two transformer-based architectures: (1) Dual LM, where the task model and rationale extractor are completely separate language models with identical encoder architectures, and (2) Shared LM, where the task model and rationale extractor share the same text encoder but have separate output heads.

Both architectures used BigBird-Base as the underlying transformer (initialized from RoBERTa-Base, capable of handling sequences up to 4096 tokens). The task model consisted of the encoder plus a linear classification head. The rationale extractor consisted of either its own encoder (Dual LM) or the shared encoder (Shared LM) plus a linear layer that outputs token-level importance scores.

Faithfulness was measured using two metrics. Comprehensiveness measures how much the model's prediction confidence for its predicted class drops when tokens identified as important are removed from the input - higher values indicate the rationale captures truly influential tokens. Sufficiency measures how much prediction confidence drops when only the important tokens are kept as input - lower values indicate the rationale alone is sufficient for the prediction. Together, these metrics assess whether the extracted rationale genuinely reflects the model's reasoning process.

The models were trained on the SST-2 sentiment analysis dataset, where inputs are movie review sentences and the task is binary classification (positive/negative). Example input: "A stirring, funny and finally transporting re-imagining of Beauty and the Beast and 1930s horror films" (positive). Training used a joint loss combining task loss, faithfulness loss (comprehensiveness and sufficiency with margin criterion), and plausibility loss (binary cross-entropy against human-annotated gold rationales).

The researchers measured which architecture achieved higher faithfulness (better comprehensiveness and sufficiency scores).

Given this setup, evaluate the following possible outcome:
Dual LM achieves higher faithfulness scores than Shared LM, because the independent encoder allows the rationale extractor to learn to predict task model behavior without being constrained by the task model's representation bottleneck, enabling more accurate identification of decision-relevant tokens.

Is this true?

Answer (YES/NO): NO